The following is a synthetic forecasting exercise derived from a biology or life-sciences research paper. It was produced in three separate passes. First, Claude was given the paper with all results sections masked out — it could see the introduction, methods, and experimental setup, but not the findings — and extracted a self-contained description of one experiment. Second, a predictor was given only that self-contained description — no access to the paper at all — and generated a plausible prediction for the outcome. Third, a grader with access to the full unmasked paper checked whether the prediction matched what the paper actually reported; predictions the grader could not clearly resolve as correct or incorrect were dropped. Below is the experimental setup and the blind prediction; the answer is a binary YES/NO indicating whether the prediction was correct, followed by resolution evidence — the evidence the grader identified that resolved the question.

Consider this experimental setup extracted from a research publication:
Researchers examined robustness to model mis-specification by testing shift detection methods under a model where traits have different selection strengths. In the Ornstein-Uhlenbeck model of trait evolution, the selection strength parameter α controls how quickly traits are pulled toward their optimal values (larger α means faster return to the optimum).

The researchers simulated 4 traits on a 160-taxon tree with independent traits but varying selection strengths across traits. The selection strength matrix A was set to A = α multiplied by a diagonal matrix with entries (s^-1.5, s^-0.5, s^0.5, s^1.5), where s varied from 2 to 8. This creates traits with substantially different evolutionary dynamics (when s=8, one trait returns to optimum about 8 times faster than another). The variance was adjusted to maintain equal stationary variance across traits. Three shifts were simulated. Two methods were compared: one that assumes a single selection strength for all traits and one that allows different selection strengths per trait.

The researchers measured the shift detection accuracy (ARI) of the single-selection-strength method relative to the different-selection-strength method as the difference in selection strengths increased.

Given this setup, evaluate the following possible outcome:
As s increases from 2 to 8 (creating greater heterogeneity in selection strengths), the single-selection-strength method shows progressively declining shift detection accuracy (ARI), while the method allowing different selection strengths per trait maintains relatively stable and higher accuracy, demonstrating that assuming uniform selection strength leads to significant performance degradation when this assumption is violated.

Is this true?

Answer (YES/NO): NO